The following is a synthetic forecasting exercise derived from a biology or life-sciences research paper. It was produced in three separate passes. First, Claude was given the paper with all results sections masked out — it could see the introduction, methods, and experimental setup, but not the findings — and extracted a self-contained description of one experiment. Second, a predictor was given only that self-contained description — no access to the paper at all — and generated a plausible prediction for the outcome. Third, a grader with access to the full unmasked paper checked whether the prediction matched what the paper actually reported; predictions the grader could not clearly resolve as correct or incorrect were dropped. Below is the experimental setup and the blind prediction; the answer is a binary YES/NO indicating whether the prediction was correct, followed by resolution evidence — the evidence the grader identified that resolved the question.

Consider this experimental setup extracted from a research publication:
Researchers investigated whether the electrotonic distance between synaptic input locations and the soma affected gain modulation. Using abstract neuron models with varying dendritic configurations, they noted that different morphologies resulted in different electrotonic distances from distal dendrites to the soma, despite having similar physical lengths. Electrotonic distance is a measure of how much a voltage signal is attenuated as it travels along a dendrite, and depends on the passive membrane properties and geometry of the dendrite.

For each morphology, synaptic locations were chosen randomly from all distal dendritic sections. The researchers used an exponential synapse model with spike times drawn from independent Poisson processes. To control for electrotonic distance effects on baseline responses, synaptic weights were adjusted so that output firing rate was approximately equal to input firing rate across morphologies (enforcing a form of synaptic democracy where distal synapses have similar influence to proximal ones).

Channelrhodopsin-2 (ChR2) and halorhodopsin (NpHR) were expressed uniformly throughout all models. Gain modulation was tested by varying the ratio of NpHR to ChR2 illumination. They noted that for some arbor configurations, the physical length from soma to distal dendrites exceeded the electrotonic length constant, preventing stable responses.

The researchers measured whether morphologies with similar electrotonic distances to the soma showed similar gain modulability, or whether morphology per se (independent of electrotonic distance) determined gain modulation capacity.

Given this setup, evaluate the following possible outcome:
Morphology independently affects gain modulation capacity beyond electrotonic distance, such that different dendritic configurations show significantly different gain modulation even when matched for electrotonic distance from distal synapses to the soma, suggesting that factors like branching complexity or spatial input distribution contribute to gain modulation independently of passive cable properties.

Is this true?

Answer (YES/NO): YES